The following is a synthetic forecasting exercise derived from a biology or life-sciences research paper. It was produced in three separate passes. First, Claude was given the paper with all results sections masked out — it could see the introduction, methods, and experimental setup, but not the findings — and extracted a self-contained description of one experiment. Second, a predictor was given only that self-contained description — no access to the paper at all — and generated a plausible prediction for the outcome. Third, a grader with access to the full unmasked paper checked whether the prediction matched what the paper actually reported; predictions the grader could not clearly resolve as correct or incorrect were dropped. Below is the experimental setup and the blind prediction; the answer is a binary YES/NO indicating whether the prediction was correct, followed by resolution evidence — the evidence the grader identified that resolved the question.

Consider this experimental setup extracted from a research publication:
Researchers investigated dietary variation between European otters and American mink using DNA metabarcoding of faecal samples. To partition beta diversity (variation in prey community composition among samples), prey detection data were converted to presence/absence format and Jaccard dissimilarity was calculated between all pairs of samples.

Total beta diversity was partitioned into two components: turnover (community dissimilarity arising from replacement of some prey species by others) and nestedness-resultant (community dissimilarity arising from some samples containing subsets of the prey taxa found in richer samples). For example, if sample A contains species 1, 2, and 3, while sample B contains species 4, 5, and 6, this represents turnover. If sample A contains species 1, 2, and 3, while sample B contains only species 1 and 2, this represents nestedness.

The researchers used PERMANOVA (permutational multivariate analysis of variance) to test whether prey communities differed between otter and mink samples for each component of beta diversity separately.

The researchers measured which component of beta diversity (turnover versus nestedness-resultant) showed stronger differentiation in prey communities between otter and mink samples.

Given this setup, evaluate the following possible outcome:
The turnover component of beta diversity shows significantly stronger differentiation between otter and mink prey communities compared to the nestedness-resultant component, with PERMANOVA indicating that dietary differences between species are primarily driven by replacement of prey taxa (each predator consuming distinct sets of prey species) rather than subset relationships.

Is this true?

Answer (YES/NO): YES